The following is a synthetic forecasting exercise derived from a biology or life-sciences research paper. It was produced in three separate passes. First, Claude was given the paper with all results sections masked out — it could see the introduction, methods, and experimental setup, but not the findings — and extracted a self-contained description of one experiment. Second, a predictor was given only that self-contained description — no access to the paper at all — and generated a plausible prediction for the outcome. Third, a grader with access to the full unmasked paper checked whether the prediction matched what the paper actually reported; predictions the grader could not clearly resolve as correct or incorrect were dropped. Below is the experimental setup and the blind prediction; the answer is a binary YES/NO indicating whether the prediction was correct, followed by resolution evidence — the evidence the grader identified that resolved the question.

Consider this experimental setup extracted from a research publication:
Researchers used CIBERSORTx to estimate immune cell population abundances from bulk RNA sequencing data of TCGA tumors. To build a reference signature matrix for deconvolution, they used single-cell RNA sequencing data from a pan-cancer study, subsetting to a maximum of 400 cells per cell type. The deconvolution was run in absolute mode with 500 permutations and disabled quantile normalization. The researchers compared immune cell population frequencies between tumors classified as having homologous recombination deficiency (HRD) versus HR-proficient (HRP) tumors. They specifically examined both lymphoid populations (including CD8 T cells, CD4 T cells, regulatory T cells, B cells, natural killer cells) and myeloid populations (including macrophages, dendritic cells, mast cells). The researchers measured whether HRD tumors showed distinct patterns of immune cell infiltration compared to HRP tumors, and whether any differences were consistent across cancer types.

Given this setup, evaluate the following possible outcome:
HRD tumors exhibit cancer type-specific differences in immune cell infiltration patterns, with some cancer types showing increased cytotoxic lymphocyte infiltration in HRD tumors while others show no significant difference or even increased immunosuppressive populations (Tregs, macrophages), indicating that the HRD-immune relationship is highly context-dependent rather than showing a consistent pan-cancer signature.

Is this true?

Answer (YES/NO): YES